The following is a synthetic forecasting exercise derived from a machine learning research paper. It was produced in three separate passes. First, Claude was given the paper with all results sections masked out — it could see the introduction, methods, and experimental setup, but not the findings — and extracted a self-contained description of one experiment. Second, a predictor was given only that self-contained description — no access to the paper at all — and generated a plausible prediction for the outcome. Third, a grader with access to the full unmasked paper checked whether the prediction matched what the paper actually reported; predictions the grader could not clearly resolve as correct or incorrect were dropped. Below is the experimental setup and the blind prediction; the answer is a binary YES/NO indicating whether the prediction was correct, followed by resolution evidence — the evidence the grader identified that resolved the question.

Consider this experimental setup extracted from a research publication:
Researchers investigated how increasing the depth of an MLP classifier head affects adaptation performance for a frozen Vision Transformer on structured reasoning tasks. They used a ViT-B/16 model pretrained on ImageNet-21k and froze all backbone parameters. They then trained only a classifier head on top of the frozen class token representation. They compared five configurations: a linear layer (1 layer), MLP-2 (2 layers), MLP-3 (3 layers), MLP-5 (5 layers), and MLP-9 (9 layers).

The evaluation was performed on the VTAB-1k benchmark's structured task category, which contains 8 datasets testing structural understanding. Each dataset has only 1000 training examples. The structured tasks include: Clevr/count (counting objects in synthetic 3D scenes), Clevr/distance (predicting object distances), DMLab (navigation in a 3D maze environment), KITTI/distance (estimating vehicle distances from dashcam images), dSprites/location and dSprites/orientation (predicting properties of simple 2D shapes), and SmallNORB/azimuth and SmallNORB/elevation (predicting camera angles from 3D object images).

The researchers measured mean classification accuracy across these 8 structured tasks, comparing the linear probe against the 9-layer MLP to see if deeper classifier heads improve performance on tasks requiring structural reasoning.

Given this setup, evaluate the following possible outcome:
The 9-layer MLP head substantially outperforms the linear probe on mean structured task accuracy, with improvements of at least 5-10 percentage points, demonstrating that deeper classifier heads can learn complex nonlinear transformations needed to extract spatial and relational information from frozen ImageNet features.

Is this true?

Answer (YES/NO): NO